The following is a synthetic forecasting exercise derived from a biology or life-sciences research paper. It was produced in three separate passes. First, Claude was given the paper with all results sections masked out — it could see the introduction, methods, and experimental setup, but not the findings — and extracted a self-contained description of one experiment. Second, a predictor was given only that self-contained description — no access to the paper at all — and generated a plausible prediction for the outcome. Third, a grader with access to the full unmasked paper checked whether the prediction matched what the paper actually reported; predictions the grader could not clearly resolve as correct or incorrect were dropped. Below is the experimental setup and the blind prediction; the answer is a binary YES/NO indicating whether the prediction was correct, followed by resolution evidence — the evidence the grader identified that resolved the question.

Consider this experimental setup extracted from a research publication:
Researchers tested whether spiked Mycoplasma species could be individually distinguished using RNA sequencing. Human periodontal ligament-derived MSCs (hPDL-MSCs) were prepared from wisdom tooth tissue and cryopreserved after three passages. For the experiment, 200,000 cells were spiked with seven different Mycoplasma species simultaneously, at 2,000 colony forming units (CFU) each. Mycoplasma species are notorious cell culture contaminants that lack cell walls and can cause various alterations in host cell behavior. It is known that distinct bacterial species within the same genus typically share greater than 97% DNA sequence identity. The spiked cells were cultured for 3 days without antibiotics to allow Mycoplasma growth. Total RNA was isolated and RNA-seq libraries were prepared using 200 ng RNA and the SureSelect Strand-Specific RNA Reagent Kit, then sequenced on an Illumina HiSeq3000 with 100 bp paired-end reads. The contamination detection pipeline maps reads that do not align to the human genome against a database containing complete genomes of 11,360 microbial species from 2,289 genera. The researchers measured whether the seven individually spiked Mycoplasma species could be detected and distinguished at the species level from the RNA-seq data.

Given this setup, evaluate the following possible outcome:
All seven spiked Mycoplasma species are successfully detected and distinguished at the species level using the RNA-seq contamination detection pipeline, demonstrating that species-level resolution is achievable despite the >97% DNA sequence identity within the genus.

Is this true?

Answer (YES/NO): NO